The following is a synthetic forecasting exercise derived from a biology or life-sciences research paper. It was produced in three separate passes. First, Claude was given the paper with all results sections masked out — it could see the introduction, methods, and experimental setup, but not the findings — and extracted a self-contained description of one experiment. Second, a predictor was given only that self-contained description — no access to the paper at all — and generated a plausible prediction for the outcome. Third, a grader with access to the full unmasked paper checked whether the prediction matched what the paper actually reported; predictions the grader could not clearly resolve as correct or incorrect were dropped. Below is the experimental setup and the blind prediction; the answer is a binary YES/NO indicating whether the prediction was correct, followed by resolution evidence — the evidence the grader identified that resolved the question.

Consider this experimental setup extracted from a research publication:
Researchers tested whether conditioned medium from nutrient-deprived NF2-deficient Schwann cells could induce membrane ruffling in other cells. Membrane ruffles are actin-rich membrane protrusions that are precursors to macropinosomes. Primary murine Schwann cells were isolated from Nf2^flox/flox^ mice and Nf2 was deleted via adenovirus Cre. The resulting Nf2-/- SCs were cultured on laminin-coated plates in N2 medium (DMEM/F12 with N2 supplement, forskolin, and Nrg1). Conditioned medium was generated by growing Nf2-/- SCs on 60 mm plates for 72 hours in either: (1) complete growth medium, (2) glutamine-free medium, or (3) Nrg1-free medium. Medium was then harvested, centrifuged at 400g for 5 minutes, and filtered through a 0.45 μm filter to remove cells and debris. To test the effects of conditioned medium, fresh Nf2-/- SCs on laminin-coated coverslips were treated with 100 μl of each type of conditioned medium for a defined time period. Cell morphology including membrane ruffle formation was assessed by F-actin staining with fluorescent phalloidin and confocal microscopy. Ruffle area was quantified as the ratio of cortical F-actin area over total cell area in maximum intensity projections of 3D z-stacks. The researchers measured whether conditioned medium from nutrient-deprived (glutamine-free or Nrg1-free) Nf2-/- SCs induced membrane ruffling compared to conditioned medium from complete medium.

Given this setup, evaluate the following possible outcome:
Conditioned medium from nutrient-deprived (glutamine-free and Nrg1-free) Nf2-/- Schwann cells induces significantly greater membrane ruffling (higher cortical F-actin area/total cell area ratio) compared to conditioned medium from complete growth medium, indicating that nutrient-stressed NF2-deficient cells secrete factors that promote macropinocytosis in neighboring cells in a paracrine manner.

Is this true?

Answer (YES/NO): NO